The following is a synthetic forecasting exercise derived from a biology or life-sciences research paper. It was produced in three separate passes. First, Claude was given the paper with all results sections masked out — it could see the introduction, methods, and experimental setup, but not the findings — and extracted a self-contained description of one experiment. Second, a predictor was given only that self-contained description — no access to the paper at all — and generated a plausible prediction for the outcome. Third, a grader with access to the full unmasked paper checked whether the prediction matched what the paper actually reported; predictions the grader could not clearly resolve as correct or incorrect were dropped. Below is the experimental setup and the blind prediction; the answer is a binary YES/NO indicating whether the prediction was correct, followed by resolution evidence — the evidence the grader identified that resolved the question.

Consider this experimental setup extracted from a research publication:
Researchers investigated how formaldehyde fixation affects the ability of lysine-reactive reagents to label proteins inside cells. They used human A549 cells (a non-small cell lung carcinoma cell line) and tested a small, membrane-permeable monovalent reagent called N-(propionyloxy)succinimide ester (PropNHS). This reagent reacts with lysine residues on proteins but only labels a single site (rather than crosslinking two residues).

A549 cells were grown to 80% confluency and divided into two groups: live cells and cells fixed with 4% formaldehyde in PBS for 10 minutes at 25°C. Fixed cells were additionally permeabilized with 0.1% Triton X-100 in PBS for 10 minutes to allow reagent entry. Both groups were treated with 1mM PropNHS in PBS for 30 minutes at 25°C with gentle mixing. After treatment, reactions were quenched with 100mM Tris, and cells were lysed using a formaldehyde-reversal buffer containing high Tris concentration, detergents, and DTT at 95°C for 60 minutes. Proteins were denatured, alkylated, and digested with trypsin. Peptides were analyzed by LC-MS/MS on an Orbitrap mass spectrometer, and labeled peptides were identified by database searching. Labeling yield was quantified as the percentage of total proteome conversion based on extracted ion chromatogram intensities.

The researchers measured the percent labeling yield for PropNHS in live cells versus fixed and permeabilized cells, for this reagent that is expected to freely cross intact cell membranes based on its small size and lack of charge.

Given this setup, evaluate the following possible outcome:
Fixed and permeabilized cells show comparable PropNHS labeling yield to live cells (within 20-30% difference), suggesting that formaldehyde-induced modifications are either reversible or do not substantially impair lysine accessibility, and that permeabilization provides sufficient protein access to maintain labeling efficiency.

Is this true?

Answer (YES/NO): YES